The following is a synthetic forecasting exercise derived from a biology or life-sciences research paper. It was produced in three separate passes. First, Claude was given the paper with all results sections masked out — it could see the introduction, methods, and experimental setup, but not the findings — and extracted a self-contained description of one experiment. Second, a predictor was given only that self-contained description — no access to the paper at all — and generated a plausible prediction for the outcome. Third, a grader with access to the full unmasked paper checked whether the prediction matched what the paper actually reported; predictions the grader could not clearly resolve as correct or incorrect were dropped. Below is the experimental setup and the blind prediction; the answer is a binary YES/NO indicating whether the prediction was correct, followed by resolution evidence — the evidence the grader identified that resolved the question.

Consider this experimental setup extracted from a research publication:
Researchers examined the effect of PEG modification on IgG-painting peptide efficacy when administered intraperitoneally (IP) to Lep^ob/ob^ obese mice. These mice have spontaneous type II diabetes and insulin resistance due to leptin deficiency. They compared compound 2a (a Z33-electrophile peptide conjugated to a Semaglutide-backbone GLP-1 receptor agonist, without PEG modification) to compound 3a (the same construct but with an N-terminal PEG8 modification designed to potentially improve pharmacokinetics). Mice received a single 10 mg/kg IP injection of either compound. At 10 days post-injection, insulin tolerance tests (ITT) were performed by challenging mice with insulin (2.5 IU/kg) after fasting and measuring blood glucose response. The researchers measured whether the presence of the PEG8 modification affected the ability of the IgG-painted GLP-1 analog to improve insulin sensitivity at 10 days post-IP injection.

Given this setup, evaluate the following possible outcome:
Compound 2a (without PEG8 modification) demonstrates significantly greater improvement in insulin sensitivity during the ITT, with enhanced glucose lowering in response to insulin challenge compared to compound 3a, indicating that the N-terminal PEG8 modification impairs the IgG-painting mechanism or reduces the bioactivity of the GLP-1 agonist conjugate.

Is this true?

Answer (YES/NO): YES